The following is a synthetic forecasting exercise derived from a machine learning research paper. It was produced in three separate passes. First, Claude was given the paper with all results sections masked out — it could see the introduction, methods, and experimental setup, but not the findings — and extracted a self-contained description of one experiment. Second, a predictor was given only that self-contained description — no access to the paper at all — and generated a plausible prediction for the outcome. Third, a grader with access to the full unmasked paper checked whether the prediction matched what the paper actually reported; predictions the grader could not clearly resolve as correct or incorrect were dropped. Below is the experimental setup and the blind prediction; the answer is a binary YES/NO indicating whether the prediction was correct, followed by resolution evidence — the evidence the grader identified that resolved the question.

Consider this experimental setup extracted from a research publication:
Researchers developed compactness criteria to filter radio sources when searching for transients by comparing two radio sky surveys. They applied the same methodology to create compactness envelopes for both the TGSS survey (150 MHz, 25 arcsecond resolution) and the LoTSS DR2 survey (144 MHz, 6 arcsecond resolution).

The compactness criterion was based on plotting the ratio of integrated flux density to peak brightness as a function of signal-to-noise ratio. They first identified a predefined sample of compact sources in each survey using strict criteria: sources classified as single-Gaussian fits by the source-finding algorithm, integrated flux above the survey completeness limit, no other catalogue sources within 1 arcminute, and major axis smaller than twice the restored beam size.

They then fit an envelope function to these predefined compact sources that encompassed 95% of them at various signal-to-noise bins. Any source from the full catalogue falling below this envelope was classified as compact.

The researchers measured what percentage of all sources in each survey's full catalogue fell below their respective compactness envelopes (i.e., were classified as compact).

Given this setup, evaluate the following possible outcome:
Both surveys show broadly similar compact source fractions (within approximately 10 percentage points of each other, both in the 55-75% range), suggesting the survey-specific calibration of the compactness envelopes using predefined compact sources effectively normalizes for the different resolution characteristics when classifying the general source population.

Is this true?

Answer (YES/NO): NO